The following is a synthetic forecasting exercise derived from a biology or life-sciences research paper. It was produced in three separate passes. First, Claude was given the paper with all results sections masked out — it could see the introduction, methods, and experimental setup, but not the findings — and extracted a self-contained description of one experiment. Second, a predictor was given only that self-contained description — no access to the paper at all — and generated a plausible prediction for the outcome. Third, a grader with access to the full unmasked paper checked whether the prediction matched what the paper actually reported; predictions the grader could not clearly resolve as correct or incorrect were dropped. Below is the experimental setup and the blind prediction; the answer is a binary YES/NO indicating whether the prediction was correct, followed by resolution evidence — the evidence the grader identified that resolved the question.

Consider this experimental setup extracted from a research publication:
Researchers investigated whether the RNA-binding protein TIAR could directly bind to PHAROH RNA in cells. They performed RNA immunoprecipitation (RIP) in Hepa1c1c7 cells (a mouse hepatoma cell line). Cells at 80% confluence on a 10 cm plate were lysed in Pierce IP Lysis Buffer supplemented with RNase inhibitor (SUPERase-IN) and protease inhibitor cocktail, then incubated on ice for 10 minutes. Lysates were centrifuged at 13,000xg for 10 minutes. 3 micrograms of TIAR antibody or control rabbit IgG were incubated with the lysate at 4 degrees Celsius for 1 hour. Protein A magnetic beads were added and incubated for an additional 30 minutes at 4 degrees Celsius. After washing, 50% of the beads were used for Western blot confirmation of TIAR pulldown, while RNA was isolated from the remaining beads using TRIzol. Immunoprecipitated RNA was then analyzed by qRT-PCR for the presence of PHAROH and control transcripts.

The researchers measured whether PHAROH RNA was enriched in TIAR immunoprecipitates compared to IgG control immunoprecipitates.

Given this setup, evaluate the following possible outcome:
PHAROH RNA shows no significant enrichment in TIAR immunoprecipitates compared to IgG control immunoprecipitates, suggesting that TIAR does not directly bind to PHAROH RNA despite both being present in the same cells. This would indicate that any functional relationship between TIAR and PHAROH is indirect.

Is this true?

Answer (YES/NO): NO